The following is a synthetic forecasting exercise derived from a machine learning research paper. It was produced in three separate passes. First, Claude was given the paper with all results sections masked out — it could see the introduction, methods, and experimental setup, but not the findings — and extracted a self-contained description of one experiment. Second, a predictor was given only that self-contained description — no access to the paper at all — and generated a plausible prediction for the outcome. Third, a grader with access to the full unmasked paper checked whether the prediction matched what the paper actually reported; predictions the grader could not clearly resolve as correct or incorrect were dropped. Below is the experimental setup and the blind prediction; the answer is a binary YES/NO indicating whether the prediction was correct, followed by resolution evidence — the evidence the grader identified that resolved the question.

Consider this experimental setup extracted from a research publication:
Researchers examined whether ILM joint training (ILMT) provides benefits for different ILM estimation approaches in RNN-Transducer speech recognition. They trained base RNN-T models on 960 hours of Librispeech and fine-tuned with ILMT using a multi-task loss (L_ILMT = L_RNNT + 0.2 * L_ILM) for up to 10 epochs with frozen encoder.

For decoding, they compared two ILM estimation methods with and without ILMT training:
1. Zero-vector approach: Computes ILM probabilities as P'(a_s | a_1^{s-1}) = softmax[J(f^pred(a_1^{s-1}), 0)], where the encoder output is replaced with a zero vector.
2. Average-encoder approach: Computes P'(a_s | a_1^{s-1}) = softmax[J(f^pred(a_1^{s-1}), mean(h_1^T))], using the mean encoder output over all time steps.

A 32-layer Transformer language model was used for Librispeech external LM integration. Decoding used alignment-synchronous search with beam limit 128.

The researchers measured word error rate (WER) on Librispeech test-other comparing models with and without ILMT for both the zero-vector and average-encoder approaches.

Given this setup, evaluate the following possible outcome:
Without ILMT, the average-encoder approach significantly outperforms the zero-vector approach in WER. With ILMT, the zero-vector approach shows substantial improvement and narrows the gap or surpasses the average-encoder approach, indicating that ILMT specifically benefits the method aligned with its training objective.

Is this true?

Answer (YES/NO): NO